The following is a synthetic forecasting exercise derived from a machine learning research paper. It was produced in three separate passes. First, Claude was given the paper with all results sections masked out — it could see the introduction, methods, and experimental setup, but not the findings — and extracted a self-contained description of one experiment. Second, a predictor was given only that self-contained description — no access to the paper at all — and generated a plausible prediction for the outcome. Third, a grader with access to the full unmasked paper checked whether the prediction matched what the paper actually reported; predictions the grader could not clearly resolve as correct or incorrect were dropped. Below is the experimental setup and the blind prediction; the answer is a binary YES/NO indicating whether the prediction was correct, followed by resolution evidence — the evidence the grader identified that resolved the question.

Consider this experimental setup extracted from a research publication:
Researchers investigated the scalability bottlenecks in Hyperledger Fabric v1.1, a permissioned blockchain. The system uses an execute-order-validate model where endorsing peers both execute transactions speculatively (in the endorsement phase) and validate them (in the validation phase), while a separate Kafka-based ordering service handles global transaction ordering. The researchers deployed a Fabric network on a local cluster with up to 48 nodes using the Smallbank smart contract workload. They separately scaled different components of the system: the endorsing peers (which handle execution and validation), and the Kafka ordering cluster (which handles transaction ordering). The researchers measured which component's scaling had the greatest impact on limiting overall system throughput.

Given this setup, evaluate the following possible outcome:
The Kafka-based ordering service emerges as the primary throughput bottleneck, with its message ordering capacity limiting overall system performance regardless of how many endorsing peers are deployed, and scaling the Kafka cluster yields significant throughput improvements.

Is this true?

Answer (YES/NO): NO